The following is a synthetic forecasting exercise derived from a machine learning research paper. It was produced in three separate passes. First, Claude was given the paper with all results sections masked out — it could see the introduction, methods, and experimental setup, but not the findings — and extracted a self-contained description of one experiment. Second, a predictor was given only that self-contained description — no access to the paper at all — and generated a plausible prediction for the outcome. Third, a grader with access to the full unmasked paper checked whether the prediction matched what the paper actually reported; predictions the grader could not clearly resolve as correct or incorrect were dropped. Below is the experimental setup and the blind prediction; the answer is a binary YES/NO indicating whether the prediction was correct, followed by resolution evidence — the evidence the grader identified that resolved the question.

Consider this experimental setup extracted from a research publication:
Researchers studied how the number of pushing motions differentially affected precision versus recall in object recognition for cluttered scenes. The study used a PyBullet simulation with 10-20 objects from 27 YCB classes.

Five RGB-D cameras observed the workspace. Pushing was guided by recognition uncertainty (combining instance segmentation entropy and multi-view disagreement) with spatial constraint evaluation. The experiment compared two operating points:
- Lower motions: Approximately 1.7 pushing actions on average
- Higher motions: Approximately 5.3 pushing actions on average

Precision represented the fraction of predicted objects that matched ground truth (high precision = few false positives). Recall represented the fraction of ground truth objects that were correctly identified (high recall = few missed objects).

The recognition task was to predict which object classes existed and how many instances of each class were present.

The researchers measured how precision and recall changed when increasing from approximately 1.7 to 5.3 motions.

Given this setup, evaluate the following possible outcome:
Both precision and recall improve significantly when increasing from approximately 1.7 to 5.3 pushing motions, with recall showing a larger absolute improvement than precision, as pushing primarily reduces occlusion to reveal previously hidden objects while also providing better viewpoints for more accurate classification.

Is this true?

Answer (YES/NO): NO